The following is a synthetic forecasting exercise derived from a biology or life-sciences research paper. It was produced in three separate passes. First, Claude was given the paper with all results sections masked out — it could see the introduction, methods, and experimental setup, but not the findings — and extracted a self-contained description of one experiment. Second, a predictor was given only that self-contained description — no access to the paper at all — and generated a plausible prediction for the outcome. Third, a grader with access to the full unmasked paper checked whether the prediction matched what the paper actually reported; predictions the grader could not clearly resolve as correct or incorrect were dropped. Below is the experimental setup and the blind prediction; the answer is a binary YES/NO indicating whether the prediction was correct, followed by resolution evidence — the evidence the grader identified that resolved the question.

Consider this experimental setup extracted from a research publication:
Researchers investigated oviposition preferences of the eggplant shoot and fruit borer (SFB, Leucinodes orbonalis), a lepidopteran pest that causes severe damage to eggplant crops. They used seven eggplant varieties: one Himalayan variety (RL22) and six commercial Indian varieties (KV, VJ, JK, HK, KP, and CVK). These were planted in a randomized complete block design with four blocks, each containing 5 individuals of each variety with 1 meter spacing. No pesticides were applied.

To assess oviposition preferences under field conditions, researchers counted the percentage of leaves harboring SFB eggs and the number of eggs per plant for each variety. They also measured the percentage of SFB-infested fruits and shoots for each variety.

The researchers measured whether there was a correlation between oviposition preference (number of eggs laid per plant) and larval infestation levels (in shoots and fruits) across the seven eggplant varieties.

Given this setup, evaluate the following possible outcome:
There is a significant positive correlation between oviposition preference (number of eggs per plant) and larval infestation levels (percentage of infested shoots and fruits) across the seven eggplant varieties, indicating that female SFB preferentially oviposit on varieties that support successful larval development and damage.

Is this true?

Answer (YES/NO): NO